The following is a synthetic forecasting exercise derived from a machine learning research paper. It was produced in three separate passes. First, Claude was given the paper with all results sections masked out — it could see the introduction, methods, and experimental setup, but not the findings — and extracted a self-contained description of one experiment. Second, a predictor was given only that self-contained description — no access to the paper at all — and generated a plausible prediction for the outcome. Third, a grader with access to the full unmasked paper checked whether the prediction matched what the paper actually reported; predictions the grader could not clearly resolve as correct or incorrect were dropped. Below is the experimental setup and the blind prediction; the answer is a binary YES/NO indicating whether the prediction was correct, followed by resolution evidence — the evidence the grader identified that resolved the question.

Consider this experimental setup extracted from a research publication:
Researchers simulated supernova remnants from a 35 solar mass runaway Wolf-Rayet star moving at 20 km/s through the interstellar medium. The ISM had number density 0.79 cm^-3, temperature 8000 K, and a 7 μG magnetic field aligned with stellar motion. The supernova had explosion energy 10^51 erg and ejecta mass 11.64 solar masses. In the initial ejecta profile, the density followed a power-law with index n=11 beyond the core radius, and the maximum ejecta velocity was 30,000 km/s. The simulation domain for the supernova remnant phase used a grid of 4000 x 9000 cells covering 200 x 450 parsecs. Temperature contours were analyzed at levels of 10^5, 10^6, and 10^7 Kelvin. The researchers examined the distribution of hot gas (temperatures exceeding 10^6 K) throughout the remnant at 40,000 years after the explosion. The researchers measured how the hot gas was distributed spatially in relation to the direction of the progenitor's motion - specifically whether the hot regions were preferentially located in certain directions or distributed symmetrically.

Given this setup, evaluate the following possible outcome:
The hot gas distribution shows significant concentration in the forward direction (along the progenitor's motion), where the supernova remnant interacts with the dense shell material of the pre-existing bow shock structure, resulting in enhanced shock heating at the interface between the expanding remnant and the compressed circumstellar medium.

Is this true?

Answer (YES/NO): NO